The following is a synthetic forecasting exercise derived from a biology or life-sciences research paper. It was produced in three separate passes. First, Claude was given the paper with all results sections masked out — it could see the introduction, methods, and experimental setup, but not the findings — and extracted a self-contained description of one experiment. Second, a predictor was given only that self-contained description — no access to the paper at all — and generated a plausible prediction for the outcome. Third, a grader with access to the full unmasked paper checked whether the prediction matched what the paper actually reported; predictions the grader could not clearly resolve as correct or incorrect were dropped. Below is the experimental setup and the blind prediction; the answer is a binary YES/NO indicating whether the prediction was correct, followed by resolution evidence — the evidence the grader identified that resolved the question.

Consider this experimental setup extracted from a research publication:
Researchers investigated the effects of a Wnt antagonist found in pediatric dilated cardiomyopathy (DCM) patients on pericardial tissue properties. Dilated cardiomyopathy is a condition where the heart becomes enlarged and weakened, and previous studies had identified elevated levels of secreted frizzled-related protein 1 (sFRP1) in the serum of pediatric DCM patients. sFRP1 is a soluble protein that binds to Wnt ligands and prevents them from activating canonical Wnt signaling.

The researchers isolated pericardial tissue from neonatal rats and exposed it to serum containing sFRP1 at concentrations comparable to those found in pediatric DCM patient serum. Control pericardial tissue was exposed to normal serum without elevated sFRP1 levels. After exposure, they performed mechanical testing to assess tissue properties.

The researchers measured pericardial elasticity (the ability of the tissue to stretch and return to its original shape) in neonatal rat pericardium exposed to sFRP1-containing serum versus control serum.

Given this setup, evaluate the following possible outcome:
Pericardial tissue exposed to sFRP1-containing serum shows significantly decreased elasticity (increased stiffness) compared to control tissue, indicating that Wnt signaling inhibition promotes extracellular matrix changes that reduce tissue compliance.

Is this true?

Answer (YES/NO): YES